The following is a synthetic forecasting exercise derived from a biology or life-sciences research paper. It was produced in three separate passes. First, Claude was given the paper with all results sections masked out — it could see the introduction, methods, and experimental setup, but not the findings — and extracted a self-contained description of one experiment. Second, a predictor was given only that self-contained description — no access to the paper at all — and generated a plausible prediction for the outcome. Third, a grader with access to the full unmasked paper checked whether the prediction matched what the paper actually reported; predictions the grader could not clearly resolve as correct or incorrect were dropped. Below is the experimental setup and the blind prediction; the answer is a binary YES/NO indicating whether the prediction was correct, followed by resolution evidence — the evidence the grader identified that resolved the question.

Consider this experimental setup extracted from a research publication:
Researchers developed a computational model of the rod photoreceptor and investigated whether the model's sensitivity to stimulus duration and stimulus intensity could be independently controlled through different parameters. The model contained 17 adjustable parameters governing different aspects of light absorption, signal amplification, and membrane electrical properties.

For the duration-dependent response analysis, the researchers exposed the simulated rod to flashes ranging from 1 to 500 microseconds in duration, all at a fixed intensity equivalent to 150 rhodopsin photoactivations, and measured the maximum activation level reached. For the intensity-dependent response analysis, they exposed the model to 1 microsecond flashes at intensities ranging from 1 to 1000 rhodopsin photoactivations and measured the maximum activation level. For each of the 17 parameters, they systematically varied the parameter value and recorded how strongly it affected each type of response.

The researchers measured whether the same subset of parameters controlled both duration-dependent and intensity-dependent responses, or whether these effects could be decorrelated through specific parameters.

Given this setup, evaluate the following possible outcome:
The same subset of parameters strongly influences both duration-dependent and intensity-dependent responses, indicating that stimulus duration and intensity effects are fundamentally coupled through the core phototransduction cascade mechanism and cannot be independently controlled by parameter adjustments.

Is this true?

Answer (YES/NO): NO